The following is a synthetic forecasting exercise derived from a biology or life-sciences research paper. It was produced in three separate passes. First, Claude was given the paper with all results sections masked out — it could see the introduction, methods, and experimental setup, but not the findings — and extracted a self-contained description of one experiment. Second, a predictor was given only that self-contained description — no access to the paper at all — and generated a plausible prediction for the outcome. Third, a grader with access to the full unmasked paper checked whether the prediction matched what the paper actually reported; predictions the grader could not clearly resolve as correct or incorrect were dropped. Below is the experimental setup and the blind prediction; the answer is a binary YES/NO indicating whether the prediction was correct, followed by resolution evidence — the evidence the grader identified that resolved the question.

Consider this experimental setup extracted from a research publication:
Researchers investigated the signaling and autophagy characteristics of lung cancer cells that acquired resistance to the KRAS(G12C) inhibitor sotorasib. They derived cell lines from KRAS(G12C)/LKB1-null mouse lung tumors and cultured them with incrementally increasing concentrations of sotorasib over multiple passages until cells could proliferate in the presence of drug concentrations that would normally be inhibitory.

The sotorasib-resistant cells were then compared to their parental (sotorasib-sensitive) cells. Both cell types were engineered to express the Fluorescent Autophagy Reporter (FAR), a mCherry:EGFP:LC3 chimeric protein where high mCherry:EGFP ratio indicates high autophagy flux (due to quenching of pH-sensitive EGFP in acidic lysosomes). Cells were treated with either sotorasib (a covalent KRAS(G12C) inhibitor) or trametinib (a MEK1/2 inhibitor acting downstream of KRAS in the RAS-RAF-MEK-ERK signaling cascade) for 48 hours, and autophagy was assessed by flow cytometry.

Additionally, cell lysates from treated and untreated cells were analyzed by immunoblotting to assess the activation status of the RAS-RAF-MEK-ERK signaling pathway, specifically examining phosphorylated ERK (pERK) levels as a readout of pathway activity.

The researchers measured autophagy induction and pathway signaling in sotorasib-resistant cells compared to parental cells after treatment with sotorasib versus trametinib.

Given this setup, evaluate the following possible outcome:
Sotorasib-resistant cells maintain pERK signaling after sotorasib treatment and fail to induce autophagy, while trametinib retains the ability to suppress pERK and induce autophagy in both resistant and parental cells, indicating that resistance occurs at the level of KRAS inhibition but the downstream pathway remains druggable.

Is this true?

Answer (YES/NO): YES